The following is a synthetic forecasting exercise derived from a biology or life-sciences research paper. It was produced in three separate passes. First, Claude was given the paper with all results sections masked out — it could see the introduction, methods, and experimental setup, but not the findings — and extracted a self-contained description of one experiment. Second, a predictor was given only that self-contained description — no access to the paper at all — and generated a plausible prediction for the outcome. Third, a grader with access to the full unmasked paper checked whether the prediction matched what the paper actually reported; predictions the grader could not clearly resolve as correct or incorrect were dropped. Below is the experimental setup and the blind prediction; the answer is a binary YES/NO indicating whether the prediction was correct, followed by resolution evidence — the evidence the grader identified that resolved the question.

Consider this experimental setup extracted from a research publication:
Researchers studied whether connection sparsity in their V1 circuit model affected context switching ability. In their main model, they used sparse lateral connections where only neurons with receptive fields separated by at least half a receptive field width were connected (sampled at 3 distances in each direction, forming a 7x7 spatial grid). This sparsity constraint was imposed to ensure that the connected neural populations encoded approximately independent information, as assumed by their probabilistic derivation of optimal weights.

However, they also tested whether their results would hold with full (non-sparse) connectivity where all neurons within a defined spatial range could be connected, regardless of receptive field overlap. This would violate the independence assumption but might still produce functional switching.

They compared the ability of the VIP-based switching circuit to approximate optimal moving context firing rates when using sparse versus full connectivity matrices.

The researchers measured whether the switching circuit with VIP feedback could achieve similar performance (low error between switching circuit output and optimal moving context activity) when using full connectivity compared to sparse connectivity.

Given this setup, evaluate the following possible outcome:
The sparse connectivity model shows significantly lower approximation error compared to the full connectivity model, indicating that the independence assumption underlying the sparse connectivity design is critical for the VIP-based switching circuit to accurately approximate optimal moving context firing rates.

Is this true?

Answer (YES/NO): NO